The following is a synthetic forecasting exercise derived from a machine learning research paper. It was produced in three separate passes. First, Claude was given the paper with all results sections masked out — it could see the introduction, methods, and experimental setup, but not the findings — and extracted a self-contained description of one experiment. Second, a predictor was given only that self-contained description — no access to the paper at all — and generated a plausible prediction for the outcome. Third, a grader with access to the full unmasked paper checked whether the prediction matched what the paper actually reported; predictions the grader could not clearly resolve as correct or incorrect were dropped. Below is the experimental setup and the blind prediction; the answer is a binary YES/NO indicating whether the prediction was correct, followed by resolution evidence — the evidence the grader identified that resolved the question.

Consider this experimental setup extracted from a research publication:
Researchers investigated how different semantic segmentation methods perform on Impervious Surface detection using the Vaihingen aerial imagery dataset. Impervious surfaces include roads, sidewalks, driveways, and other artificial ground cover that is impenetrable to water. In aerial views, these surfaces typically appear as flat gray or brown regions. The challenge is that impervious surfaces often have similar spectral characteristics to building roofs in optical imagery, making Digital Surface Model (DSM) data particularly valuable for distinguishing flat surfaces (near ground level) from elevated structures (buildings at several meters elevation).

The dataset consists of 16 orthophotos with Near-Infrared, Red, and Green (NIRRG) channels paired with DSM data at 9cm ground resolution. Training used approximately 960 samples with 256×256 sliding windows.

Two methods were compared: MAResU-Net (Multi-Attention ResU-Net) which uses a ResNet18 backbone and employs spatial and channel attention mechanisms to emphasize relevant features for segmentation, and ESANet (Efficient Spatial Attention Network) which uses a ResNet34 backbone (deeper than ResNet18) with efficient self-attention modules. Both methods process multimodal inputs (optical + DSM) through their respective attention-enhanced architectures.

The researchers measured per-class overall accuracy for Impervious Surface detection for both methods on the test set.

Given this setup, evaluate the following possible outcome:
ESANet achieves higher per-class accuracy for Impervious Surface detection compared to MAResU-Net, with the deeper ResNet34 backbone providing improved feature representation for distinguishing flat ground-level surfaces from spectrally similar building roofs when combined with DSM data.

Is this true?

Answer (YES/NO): NO